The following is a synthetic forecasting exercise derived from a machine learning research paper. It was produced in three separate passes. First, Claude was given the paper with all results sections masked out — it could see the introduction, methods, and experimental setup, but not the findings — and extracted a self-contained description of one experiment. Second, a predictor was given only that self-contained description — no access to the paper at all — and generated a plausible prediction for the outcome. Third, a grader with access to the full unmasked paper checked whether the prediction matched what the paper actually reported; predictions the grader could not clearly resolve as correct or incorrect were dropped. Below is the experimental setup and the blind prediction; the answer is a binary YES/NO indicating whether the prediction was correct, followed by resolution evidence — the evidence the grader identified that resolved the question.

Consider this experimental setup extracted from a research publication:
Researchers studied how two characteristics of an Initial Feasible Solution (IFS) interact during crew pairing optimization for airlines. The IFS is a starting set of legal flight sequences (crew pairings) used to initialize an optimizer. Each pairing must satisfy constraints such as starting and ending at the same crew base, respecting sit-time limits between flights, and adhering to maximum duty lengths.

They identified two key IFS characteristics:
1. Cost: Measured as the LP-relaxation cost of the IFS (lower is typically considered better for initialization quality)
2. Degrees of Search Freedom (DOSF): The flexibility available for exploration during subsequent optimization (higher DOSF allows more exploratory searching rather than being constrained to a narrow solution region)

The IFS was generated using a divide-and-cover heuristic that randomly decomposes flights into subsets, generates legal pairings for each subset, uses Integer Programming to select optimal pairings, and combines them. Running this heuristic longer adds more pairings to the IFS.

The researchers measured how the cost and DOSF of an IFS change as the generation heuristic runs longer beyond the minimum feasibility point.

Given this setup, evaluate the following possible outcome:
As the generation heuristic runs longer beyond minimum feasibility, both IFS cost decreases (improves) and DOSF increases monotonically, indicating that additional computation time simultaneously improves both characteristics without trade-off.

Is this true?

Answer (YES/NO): NO